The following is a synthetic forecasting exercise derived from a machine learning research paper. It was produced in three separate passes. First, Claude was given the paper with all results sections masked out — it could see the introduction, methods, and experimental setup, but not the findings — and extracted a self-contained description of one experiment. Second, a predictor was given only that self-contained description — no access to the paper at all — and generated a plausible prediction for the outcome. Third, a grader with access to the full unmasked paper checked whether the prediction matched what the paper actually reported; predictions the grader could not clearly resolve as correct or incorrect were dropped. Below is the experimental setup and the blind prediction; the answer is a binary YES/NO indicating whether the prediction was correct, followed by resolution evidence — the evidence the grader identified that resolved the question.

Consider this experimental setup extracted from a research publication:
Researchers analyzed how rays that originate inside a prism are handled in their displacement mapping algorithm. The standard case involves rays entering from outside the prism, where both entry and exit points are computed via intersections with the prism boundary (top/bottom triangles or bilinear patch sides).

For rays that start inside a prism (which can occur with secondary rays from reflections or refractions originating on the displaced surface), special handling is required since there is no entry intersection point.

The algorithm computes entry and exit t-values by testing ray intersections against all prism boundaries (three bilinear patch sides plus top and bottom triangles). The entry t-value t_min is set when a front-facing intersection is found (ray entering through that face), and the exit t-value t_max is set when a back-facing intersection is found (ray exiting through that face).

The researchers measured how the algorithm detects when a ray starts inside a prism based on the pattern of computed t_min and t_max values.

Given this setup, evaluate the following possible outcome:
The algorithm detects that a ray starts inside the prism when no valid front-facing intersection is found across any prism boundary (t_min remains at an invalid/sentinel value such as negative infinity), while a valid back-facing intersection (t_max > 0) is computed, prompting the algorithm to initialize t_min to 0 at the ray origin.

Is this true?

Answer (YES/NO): NO